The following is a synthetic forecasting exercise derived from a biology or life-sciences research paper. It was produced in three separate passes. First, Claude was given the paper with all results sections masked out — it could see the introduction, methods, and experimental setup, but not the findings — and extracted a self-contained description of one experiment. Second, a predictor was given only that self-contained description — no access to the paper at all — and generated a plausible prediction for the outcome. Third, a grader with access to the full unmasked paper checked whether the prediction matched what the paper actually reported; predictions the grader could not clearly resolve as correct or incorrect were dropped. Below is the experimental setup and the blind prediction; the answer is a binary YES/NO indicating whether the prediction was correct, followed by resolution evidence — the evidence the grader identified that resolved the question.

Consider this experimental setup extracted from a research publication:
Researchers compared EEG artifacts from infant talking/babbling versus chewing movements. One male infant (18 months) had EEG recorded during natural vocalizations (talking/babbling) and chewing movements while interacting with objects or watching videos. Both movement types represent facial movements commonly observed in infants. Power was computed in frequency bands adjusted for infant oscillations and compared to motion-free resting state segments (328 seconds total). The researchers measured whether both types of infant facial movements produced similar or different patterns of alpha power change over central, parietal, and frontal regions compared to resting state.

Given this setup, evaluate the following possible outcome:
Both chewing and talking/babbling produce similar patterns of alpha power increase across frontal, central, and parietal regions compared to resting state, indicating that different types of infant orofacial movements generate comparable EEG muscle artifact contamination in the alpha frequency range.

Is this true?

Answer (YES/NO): NO